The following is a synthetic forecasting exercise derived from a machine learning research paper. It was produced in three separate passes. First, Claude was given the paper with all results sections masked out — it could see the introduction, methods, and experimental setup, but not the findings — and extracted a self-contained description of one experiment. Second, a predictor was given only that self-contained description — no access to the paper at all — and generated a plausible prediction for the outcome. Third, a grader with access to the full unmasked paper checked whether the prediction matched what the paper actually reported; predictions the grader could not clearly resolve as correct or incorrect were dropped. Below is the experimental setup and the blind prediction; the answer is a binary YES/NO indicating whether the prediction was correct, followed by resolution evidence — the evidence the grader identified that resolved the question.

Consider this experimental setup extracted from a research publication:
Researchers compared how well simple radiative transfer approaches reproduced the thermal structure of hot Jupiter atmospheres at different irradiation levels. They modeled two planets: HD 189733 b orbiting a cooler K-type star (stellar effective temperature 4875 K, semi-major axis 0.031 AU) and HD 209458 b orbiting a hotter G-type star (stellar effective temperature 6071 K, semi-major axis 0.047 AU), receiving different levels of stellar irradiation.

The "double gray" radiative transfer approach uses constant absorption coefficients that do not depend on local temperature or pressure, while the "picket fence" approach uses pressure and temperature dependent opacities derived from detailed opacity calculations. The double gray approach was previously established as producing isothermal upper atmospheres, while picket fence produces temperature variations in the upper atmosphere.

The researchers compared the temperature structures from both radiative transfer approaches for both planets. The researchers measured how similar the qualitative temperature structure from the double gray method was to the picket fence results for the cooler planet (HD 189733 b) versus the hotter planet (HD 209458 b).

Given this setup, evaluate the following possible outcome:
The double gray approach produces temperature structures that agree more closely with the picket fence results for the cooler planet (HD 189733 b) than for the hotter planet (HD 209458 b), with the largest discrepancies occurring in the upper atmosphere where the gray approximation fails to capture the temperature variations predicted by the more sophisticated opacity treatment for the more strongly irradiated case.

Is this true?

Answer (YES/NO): YES